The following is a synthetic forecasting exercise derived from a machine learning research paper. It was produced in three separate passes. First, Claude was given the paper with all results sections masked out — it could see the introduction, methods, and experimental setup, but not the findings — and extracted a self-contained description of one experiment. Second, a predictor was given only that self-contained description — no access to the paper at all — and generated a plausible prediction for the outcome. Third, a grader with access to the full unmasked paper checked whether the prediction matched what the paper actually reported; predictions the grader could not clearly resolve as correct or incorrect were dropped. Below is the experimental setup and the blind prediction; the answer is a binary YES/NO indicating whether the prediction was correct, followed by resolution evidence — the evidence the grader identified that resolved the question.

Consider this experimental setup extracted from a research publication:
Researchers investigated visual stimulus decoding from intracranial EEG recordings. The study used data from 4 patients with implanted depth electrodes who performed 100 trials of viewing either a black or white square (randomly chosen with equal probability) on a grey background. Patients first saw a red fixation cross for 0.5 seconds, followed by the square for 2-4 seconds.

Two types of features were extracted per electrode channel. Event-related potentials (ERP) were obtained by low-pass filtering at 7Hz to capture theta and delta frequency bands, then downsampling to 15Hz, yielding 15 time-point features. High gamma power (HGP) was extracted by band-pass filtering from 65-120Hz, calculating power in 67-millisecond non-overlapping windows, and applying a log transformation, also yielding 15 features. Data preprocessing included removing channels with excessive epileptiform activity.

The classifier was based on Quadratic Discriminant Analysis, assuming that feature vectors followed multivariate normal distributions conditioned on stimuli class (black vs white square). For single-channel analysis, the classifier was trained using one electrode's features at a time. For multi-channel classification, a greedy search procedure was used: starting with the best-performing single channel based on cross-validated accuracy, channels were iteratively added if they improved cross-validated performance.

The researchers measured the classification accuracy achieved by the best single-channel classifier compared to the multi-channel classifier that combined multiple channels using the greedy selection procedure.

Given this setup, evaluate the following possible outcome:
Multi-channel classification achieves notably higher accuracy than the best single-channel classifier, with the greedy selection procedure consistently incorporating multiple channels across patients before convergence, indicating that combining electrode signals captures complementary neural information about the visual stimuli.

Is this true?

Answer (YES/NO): YES